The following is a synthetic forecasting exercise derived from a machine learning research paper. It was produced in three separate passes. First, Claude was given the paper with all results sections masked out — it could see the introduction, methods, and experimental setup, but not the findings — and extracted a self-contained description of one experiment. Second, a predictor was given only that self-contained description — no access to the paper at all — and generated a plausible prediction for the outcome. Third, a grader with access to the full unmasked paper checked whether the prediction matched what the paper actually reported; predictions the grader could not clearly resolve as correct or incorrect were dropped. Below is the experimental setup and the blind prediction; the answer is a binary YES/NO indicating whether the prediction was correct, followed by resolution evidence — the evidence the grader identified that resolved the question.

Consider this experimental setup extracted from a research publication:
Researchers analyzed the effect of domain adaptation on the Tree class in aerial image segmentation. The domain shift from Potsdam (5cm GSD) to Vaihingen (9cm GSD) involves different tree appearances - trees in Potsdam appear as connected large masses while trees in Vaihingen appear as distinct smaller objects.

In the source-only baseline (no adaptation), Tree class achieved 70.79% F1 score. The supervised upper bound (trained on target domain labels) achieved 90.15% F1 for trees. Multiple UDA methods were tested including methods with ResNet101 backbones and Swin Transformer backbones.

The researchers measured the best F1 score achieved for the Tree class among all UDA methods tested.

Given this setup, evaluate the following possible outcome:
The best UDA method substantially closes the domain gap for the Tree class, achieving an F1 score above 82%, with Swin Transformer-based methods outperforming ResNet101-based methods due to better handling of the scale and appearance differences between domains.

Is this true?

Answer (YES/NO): NO